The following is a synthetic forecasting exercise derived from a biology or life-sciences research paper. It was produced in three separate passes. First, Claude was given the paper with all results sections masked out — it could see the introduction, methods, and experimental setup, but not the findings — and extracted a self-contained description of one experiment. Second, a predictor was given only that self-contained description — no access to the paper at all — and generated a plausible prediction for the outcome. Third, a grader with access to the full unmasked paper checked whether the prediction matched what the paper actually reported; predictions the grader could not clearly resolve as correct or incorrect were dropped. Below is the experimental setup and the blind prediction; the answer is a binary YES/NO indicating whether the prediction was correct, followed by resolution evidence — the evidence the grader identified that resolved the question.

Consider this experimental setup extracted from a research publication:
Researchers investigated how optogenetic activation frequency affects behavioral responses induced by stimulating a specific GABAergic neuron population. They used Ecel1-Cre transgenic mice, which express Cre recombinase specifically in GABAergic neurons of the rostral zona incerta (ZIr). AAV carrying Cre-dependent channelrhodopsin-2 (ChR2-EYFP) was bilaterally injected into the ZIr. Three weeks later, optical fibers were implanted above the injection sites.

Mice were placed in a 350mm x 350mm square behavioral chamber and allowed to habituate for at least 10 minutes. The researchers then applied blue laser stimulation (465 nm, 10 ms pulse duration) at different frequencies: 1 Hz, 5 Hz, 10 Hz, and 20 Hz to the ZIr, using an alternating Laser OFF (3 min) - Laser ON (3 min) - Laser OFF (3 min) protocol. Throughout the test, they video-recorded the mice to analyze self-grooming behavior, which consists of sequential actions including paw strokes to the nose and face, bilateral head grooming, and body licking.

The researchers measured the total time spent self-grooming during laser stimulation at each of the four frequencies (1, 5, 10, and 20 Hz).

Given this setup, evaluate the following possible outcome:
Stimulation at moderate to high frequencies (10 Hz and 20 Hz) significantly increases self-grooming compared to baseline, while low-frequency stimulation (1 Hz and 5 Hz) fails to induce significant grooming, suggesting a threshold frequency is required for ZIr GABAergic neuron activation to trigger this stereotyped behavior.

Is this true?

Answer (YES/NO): NO